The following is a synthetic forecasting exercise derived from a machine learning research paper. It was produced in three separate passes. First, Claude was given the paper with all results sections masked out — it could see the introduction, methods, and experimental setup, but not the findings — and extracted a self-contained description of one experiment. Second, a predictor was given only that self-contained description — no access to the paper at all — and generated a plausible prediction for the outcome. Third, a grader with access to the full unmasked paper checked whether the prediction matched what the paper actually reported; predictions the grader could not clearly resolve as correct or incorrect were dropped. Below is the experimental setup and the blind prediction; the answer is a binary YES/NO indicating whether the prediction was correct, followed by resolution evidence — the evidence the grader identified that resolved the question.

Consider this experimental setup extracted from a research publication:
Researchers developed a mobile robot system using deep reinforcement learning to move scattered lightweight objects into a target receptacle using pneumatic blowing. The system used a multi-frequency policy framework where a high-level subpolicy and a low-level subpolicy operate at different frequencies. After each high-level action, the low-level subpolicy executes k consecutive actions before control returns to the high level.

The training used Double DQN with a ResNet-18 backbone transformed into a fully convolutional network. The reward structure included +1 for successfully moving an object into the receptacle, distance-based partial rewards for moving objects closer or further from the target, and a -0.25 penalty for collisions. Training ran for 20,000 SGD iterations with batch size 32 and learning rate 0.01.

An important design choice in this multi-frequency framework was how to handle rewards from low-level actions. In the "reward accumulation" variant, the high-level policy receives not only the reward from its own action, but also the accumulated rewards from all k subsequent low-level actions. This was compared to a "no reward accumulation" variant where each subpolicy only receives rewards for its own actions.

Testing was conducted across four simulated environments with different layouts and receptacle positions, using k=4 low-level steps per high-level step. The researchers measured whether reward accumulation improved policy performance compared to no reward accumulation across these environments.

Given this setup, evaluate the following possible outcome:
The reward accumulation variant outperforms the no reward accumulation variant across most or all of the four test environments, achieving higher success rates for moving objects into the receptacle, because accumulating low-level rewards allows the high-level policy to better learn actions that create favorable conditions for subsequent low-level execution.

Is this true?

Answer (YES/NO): YES